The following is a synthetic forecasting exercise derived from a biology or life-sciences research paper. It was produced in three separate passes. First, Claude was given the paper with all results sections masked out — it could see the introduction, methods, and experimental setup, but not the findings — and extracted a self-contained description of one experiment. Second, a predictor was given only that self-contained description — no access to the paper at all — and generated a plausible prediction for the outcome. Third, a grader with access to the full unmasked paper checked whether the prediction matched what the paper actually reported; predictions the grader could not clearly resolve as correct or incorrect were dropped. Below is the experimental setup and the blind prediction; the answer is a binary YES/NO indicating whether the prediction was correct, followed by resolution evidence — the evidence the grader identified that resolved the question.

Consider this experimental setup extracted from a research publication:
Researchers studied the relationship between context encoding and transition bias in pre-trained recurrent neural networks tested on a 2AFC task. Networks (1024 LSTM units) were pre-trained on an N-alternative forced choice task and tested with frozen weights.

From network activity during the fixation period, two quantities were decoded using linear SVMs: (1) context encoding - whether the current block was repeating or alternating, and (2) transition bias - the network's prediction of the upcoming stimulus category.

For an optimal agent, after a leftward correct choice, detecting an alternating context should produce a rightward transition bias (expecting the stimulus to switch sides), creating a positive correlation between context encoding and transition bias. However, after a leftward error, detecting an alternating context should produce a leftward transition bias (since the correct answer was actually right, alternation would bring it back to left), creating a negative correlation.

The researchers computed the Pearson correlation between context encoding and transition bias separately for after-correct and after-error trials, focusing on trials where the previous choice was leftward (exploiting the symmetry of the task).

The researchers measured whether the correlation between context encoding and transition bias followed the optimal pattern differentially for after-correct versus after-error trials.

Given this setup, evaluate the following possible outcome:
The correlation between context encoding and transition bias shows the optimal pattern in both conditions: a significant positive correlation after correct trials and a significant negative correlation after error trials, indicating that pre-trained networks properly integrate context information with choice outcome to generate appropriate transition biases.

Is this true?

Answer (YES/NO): NO